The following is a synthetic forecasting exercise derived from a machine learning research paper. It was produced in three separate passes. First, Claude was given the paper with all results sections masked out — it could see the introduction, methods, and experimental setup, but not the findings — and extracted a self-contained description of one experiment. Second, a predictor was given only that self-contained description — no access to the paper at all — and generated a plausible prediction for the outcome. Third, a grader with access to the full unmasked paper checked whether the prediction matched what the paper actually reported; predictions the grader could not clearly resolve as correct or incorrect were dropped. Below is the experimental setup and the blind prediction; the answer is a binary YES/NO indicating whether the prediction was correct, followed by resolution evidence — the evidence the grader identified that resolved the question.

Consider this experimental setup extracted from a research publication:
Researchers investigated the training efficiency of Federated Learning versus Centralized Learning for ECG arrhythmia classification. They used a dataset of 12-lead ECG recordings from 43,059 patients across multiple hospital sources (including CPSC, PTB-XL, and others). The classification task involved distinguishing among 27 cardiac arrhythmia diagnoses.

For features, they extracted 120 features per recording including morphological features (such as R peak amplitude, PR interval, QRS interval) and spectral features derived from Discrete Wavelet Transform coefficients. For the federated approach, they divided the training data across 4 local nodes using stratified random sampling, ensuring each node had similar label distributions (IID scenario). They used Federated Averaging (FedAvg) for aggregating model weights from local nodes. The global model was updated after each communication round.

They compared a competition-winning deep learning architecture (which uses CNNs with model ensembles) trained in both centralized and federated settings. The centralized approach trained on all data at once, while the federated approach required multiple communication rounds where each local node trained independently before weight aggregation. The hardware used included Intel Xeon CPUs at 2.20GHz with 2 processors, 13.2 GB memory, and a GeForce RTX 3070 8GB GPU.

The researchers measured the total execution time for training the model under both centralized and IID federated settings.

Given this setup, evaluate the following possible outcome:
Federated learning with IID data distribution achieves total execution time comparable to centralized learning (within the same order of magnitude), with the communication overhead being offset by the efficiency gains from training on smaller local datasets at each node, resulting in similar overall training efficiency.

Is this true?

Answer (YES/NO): NO